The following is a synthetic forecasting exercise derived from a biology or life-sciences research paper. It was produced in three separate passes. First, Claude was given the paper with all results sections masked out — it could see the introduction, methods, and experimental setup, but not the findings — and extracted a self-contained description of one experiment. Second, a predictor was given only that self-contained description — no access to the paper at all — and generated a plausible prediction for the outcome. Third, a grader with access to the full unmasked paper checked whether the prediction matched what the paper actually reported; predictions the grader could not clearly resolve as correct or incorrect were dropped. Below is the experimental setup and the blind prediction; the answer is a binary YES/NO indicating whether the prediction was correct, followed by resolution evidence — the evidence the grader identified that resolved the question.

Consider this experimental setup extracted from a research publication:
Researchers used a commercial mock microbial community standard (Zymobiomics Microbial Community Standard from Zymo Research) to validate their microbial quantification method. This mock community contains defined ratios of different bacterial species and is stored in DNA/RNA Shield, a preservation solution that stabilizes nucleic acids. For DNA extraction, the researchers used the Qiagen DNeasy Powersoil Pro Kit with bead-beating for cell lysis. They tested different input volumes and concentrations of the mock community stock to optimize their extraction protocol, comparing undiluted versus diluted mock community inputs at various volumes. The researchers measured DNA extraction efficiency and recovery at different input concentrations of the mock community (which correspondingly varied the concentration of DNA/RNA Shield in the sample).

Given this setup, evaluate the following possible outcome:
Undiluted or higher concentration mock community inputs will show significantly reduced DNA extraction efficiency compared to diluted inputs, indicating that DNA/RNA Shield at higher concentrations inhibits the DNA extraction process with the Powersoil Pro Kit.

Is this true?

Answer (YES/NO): YES